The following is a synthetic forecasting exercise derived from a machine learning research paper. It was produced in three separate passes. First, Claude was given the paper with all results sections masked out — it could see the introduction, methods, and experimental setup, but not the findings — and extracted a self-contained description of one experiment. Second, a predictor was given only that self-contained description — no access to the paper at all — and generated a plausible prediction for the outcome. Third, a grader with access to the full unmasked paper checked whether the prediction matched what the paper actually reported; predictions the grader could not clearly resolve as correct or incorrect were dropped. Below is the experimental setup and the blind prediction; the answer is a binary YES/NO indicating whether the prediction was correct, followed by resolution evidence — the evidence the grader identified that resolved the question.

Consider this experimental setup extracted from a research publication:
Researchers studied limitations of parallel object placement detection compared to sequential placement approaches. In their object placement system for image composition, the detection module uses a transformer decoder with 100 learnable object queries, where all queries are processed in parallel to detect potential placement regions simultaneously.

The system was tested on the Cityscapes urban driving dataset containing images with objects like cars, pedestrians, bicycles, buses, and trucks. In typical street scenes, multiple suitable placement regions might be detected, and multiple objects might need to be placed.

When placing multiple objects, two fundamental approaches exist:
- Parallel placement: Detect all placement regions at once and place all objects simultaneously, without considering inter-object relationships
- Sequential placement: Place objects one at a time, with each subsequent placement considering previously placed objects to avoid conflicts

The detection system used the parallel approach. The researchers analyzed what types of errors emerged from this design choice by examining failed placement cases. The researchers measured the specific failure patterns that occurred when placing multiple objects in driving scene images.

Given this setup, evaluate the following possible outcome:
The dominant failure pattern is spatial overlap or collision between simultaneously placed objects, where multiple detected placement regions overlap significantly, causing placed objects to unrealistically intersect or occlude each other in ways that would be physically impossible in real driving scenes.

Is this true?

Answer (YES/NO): NO